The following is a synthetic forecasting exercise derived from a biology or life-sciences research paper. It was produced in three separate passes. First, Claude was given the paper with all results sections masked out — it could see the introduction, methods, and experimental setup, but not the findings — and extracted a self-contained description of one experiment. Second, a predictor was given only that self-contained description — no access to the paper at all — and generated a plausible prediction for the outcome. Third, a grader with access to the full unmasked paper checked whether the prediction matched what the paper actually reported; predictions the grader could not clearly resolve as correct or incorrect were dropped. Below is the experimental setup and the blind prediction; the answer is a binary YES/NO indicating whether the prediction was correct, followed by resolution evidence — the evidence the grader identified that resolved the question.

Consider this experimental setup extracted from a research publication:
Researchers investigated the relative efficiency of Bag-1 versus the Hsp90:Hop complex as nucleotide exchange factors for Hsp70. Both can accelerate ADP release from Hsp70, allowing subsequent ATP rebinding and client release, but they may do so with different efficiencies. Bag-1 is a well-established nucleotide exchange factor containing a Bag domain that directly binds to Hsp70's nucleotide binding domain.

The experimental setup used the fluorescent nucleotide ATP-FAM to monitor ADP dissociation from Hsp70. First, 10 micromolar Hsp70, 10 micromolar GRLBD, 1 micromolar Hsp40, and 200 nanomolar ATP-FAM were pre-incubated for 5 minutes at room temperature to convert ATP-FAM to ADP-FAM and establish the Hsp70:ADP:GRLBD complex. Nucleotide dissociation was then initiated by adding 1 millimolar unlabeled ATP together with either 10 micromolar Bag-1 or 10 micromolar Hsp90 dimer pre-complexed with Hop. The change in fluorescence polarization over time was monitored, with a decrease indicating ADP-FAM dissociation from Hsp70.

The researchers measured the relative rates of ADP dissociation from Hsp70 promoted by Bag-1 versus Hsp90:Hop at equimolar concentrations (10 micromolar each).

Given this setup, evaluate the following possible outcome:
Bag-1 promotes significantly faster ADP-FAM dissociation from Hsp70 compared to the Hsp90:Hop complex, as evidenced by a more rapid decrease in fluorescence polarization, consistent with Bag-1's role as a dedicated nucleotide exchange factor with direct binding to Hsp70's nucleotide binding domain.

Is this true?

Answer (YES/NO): YES